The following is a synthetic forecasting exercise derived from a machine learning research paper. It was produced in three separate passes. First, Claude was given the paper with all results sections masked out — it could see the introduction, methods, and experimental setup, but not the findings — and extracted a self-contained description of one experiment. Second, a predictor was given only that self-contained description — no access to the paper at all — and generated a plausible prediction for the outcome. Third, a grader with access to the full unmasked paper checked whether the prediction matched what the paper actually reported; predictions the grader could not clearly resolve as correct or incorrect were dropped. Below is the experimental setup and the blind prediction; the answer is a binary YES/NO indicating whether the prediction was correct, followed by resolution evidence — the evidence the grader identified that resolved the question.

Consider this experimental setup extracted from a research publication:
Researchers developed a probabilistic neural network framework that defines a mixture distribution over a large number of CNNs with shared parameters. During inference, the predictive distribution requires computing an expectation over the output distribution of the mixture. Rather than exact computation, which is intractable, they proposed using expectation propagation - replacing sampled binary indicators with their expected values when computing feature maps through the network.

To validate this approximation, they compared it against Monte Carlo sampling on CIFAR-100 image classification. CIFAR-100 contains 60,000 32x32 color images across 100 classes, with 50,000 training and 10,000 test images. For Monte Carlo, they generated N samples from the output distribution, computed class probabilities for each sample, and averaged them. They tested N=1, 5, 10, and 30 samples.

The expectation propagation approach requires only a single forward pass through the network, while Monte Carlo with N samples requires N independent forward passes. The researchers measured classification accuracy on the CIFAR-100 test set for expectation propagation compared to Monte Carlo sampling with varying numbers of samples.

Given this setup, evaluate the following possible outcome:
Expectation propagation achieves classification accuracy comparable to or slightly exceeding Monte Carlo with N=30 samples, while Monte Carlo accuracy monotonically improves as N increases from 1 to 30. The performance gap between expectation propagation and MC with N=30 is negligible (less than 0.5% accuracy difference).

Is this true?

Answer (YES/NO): NO